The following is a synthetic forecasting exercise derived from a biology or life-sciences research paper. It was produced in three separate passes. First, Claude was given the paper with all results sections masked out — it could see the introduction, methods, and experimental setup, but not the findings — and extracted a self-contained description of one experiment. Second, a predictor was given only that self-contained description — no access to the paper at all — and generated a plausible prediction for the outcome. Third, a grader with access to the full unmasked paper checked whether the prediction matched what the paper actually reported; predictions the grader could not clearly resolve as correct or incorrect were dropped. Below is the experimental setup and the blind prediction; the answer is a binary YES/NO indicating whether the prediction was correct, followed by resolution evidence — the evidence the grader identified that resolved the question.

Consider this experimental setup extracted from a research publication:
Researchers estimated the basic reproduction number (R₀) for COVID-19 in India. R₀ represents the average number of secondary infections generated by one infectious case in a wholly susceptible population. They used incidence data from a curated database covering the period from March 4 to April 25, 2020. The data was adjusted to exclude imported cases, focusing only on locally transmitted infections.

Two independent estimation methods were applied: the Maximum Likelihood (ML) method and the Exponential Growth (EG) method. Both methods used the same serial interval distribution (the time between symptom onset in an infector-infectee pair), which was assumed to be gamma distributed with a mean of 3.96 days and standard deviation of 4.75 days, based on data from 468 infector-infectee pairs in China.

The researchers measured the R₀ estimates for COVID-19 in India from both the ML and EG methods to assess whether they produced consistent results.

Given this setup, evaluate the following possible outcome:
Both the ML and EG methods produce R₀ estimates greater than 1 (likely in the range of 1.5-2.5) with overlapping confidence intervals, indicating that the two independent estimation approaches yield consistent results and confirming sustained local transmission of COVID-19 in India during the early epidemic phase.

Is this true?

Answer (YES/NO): NO